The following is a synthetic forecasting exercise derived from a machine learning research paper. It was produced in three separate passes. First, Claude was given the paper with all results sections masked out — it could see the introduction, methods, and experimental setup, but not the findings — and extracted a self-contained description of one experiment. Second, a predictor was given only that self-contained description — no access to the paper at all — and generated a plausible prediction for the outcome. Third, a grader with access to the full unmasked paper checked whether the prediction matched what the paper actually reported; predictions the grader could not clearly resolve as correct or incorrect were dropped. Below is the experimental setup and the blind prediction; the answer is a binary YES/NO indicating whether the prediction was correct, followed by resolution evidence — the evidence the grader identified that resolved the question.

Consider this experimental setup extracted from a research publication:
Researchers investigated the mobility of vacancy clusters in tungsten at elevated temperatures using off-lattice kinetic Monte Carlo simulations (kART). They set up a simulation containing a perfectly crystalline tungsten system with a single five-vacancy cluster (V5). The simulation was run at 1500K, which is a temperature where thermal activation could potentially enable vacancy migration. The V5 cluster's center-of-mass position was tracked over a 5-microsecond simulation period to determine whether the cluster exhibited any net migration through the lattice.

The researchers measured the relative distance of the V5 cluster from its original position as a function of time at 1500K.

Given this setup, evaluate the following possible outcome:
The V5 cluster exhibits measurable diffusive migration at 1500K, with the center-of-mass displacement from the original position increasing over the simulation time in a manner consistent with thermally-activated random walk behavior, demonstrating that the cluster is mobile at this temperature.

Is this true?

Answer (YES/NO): NO